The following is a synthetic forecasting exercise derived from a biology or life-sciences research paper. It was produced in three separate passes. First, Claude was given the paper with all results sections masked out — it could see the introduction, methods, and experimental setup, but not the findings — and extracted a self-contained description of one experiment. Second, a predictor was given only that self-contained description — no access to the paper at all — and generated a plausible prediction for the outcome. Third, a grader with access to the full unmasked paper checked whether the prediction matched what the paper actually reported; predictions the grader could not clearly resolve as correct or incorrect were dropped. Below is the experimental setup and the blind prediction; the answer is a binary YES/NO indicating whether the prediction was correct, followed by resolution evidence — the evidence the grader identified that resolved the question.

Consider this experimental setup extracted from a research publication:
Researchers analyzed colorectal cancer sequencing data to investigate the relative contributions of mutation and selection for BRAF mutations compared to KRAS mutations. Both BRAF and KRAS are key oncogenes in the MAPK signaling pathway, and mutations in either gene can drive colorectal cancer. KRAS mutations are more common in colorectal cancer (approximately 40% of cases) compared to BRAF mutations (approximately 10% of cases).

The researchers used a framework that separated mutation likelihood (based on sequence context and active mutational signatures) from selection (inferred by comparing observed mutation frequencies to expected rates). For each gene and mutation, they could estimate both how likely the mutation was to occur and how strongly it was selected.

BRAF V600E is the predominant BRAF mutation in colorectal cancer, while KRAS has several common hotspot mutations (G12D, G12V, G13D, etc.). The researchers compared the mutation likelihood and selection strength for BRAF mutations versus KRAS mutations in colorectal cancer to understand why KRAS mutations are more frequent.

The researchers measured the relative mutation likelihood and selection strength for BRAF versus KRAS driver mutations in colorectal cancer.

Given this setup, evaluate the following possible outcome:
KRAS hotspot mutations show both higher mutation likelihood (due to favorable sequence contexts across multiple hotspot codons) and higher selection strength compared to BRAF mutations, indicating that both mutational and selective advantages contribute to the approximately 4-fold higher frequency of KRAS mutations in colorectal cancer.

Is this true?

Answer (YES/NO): NO